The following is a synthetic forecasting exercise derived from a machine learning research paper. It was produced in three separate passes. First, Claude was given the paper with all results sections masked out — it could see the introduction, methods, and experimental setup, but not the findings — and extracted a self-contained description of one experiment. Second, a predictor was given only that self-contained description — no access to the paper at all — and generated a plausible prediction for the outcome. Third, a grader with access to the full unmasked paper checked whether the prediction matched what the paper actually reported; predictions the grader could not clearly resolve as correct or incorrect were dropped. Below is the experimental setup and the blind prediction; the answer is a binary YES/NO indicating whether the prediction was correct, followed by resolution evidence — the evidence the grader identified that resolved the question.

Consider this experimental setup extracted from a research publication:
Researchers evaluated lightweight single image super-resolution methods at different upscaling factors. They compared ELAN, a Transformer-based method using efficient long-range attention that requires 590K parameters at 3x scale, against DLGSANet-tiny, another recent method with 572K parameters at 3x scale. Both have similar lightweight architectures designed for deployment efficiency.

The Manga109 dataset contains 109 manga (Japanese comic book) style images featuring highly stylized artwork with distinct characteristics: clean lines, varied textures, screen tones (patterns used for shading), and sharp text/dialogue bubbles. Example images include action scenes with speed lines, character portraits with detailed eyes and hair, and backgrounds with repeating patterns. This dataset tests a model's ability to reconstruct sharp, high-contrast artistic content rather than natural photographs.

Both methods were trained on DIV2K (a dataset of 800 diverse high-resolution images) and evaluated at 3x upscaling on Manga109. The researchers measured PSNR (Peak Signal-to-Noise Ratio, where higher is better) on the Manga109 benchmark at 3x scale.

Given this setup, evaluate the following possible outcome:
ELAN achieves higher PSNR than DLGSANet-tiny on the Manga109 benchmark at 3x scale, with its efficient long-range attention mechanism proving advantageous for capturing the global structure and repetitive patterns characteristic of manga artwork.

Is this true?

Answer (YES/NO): NO